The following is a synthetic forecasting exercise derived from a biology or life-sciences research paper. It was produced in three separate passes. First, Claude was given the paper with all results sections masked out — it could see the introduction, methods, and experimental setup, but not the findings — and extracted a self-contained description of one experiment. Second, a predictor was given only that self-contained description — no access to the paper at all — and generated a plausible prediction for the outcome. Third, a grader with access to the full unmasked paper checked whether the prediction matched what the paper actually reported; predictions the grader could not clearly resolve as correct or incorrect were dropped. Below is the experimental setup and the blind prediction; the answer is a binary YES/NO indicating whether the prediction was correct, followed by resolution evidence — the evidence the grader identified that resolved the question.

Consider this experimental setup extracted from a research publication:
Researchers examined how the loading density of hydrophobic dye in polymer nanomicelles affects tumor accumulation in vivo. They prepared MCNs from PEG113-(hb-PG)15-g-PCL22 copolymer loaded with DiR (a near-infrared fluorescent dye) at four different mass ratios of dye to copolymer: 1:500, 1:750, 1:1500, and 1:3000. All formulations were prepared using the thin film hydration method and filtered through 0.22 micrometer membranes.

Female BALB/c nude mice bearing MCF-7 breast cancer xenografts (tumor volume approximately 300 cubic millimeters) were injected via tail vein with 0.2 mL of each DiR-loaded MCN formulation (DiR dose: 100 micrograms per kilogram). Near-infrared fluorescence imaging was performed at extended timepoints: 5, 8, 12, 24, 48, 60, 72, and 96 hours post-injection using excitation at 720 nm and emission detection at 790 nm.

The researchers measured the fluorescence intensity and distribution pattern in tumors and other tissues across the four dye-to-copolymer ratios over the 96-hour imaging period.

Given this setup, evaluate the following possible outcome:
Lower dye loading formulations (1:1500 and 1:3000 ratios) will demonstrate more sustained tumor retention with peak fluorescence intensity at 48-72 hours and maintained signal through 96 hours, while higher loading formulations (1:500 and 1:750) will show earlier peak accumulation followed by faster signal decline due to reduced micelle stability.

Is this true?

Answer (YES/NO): NO